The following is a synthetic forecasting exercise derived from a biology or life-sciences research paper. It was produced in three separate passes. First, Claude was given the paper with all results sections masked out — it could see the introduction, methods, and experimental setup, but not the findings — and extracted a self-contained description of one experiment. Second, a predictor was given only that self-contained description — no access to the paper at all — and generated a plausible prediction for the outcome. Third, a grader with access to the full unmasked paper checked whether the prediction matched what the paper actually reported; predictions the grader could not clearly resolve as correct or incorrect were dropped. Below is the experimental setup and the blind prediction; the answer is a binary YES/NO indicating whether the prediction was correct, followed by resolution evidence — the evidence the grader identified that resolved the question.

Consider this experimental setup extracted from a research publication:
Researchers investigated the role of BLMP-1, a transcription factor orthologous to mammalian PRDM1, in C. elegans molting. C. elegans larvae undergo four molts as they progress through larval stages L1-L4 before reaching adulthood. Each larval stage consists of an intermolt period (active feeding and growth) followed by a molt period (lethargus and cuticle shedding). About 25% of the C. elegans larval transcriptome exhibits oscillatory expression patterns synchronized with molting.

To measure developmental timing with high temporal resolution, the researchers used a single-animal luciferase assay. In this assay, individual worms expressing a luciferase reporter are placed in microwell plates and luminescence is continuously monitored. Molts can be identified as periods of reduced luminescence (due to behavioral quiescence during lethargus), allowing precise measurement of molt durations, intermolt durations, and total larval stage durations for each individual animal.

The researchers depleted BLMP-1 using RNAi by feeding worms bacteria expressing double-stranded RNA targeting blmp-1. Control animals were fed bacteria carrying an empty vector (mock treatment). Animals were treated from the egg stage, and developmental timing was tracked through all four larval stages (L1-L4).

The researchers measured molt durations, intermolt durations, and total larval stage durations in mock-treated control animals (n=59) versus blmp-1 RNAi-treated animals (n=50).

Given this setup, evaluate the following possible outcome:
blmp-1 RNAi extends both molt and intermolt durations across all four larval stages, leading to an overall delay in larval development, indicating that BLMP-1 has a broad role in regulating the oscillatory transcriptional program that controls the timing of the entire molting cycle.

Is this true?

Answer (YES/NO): NO